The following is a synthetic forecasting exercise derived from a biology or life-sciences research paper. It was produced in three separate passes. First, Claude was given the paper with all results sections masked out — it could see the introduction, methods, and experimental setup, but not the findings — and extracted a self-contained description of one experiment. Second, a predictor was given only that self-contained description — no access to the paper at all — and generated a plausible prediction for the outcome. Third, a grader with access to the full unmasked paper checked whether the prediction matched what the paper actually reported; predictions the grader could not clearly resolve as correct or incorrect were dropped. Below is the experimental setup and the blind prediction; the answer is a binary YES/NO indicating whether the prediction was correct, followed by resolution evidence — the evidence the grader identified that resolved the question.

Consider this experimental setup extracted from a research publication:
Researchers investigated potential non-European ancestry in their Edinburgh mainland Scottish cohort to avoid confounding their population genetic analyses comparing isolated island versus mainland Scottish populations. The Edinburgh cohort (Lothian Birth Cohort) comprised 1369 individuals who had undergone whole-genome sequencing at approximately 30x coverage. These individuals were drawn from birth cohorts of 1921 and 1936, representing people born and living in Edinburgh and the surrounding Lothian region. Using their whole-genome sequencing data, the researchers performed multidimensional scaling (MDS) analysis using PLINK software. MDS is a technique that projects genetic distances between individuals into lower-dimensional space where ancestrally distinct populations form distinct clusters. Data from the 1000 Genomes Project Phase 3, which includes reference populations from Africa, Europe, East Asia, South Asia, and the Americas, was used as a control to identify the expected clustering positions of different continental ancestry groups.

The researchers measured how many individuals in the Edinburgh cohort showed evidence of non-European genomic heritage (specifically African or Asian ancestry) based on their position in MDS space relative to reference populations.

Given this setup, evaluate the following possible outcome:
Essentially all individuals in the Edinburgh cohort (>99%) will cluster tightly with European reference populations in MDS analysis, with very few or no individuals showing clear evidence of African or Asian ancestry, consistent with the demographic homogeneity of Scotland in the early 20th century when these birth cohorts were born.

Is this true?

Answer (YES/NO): YES